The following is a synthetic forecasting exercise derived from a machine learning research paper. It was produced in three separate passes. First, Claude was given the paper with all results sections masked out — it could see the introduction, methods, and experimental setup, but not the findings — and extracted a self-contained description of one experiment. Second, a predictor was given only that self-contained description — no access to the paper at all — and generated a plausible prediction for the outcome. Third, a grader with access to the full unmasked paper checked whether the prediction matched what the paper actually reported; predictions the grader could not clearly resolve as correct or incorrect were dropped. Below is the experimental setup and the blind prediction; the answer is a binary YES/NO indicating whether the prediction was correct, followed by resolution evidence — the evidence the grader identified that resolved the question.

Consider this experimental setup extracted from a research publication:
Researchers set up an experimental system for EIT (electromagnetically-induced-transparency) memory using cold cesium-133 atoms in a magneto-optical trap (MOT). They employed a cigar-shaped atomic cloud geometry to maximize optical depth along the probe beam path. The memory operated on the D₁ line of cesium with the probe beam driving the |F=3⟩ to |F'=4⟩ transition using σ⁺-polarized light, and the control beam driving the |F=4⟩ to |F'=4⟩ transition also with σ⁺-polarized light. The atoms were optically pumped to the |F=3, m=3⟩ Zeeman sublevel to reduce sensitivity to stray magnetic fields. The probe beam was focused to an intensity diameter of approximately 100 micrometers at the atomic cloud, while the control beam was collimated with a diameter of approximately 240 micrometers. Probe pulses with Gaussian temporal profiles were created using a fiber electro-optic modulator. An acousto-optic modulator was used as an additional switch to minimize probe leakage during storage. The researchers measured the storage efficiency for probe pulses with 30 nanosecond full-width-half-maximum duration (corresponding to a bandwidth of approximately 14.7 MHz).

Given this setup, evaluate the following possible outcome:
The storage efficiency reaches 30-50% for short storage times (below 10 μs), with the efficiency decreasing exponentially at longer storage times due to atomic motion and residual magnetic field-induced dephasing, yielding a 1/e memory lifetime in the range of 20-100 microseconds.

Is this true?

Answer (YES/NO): NO